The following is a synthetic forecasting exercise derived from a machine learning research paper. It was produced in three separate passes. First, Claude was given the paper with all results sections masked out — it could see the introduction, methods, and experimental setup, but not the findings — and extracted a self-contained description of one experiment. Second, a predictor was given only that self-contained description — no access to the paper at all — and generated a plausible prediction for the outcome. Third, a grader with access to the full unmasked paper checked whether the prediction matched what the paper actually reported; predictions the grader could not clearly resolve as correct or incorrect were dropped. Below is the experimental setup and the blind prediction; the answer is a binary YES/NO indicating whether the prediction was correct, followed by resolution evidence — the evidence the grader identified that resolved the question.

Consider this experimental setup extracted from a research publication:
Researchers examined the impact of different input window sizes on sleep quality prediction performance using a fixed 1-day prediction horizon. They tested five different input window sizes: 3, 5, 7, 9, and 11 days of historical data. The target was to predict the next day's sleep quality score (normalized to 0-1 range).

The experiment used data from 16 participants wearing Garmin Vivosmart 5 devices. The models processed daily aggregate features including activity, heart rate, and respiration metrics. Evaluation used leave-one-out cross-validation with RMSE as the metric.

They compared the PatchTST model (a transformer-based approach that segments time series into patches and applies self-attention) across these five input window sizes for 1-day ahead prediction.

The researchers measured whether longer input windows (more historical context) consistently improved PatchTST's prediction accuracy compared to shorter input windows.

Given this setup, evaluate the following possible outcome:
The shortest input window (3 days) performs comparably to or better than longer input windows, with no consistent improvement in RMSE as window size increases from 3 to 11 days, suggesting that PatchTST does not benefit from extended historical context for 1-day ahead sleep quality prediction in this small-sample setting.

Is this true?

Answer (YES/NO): NO